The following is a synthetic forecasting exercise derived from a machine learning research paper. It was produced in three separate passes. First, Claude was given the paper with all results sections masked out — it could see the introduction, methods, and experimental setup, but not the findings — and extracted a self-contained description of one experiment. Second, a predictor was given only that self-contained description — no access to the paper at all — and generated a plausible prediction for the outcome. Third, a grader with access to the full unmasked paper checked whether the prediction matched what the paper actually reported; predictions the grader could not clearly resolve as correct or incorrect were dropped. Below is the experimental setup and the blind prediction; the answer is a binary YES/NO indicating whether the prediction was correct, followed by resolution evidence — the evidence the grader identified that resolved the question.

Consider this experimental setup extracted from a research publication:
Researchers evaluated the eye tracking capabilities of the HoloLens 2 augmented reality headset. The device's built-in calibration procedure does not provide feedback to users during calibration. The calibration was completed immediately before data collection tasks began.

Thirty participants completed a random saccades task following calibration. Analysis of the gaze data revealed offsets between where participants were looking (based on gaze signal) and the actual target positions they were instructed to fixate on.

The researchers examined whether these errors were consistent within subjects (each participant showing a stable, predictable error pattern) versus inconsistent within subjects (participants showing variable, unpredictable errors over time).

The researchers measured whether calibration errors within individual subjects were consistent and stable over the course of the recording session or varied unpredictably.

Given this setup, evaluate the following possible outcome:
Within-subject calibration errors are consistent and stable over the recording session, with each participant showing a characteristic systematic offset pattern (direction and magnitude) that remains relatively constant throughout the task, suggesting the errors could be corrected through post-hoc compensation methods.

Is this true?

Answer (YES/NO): YES